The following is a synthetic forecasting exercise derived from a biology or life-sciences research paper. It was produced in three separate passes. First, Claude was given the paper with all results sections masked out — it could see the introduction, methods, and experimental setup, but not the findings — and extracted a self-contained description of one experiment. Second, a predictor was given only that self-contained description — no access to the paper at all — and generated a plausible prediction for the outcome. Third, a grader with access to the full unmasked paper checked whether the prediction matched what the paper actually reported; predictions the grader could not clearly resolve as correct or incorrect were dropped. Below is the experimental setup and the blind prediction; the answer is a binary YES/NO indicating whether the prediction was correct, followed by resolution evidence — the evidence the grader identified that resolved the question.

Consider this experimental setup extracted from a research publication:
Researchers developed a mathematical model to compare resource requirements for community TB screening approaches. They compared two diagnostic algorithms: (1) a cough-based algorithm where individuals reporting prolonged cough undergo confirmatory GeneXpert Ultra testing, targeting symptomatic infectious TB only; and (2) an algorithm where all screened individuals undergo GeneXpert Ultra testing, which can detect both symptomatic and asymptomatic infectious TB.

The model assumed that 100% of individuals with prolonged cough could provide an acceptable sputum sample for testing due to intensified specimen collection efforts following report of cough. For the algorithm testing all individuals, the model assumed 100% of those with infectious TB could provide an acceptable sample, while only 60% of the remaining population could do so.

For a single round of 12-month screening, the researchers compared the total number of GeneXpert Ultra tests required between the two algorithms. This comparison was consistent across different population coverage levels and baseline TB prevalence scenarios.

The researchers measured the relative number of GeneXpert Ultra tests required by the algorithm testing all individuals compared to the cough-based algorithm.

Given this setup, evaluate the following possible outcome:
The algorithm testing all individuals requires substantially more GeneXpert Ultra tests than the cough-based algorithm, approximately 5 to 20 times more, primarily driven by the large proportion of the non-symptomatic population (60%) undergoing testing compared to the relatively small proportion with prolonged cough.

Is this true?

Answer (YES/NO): YES